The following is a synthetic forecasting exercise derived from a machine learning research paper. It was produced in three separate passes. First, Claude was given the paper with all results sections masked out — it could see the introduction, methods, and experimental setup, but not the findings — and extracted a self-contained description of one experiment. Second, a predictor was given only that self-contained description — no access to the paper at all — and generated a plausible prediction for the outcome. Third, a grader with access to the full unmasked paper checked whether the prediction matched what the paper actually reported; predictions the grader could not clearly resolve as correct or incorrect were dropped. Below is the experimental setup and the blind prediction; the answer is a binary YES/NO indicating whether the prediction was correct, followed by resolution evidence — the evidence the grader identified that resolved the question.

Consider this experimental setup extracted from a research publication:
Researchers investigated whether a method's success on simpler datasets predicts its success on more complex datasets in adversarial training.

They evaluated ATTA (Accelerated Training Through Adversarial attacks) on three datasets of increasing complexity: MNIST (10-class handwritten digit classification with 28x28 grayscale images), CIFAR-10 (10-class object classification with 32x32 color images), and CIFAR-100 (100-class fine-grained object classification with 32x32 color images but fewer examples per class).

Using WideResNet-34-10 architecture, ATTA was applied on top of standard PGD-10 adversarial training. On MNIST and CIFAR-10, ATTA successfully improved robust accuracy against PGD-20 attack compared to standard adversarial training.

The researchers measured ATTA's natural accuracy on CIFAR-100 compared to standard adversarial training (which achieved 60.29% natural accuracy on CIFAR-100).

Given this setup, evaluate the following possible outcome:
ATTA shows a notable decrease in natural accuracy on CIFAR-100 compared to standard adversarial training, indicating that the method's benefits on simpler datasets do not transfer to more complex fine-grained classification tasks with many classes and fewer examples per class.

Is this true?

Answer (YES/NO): YES